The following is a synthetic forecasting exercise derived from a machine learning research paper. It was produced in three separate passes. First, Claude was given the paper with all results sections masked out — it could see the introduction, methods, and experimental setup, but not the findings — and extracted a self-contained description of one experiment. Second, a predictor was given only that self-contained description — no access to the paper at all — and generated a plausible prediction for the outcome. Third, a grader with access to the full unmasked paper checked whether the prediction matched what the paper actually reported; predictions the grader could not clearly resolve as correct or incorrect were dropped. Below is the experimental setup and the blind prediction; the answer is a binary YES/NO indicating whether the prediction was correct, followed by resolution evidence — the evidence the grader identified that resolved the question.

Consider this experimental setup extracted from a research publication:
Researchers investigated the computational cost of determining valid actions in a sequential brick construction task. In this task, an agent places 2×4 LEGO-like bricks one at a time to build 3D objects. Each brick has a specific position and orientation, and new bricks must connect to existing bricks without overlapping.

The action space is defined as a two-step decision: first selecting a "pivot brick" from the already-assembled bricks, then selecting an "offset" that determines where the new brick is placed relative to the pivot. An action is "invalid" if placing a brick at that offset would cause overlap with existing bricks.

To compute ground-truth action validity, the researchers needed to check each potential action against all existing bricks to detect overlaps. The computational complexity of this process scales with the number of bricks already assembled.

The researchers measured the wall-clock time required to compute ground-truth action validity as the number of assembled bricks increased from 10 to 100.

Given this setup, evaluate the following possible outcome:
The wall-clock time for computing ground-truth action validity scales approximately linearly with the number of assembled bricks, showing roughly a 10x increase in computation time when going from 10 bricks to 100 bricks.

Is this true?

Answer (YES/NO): NO